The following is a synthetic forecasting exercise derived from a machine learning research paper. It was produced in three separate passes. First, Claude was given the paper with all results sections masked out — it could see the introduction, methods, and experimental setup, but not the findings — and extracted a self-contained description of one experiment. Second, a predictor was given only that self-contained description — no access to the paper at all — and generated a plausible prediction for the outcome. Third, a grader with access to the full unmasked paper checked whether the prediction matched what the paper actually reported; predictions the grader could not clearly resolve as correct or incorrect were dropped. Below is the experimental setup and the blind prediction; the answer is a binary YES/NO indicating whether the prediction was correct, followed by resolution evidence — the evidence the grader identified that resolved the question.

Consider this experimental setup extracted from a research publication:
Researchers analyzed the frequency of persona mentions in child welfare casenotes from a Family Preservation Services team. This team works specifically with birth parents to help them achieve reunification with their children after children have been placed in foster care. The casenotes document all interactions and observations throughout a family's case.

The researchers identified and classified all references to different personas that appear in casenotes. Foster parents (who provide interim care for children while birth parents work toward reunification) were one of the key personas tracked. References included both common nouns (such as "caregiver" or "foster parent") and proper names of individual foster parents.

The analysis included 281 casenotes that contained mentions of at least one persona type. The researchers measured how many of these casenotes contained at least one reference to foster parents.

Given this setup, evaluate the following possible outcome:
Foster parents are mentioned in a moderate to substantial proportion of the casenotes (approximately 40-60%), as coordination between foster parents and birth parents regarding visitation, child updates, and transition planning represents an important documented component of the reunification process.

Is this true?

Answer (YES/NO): YES